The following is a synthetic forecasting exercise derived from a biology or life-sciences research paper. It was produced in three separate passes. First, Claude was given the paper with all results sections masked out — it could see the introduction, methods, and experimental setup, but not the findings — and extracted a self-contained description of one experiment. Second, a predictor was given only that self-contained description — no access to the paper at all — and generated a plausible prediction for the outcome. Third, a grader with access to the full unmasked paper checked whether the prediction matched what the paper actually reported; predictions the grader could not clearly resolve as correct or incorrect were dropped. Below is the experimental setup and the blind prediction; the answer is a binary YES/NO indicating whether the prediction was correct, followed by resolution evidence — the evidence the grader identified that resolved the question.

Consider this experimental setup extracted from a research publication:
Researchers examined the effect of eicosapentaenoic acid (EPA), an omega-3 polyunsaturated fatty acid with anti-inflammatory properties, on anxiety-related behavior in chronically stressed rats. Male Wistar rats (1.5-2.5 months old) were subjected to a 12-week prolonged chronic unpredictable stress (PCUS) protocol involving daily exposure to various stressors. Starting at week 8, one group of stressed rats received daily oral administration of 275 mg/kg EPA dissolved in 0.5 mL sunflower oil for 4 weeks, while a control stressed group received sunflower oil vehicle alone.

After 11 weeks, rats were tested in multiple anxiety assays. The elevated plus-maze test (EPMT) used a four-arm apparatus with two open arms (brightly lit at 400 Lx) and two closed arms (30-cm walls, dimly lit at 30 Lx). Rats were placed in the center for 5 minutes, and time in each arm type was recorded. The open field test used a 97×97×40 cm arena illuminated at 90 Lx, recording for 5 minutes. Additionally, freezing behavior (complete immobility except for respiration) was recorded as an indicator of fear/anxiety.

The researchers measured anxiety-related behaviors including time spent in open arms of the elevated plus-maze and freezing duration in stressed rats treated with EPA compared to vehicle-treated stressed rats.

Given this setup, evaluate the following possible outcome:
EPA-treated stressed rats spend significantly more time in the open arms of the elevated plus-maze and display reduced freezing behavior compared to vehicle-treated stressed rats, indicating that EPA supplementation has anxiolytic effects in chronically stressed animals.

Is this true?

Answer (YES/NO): NO